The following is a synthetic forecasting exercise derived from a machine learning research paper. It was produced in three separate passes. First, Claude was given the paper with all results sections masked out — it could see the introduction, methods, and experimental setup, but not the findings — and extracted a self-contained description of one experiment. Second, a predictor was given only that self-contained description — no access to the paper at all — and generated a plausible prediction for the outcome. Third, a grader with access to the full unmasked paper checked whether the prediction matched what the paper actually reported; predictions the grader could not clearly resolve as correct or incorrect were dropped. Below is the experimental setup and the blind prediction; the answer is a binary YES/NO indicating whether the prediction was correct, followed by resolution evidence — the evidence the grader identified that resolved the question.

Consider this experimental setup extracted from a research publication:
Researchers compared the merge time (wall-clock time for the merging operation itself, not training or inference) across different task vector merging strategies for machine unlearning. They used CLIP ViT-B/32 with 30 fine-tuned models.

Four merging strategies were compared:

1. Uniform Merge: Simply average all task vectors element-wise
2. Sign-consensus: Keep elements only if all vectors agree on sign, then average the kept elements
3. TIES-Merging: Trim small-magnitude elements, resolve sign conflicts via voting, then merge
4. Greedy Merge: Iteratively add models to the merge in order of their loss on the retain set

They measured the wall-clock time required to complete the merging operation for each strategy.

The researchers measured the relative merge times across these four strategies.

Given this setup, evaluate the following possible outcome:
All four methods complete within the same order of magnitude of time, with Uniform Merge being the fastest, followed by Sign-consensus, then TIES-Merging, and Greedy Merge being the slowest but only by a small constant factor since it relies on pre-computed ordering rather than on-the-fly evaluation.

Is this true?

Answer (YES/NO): NO